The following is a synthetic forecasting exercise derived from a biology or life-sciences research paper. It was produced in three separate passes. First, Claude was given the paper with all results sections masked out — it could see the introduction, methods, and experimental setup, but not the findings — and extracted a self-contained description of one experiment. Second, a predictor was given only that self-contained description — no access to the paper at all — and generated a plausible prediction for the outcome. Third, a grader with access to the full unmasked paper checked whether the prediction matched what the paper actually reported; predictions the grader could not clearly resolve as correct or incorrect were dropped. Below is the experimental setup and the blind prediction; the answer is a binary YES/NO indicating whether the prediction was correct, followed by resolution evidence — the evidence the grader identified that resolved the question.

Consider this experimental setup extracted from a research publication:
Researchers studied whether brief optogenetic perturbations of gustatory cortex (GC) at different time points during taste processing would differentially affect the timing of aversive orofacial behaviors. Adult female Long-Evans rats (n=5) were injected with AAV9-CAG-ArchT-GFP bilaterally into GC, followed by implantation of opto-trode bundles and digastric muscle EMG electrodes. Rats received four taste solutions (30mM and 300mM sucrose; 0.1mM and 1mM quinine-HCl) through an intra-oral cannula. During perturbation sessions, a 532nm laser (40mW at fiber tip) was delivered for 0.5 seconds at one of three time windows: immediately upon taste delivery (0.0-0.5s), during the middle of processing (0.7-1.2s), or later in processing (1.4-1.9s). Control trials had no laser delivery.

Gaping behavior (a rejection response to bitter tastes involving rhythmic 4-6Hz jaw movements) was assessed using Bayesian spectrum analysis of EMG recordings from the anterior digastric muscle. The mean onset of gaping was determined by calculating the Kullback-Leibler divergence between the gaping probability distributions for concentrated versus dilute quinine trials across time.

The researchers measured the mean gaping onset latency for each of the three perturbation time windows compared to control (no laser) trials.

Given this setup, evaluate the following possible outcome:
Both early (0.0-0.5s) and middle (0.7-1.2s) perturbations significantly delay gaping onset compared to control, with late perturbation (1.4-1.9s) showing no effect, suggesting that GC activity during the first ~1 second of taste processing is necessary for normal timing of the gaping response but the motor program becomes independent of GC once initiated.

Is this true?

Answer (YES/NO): YES